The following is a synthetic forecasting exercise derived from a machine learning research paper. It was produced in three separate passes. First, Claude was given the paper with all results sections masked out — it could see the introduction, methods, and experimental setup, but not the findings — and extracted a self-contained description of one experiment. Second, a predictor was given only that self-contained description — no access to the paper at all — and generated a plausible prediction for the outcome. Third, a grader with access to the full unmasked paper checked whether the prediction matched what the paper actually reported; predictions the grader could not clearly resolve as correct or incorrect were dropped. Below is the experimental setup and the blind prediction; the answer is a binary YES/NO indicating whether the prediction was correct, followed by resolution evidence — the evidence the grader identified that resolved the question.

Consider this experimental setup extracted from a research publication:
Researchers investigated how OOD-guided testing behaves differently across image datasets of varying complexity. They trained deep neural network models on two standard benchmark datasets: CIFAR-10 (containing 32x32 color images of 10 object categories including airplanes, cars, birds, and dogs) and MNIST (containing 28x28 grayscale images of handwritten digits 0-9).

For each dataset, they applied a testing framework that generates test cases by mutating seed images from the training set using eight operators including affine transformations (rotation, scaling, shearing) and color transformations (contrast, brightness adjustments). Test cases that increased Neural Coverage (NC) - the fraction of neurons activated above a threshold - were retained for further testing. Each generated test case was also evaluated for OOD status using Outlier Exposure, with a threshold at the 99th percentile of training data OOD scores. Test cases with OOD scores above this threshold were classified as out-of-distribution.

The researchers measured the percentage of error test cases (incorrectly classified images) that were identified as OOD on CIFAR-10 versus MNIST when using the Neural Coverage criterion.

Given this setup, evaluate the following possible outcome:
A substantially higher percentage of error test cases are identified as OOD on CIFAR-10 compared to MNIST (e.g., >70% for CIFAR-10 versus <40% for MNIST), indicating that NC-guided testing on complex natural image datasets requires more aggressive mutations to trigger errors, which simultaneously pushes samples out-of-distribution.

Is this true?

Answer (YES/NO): NO